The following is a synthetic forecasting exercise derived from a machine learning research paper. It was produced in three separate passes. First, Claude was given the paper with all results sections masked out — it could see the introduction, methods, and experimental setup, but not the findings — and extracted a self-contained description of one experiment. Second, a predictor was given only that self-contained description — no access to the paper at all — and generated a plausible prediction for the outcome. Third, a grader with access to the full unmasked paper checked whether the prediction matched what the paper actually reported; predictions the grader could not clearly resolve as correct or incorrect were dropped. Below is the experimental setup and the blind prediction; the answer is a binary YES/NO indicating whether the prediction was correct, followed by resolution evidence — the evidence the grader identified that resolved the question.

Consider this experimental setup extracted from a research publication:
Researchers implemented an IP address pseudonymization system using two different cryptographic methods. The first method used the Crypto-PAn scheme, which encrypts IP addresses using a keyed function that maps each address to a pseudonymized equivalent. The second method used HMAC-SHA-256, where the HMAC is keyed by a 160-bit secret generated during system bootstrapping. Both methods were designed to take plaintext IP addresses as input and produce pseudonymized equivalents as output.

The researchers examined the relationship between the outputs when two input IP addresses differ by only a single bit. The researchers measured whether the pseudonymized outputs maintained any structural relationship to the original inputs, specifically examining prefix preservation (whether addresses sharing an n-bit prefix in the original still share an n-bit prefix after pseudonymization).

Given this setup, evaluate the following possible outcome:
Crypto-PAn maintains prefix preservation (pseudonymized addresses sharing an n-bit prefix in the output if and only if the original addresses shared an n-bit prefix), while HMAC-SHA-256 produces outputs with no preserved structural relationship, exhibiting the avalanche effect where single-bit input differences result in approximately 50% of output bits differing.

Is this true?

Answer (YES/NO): NO